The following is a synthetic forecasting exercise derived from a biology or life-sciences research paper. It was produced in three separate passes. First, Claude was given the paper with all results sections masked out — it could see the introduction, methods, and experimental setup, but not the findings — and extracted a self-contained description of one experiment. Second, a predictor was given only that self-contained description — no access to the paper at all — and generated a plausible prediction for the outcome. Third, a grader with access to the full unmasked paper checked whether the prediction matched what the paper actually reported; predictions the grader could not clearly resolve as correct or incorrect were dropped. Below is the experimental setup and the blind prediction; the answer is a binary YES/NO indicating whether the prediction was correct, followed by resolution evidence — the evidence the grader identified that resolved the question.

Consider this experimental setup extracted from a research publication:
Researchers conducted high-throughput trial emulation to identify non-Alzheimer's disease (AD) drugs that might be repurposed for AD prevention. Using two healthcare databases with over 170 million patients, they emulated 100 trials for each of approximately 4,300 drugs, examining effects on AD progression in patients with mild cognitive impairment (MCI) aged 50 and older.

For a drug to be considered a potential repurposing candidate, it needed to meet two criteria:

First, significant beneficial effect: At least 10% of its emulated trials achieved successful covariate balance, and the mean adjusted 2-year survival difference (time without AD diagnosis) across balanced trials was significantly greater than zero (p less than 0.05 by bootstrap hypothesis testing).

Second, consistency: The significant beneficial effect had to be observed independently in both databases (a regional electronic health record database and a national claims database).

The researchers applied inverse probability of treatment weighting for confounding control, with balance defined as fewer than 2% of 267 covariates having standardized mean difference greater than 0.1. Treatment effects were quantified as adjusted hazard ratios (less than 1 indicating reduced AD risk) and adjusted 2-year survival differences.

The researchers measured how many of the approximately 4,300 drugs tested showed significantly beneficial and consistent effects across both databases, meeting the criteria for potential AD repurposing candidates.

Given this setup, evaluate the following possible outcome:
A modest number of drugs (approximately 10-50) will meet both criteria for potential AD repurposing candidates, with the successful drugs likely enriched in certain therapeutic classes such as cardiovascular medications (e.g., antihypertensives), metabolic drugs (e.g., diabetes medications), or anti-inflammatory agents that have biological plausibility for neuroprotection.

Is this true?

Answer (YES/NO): NO